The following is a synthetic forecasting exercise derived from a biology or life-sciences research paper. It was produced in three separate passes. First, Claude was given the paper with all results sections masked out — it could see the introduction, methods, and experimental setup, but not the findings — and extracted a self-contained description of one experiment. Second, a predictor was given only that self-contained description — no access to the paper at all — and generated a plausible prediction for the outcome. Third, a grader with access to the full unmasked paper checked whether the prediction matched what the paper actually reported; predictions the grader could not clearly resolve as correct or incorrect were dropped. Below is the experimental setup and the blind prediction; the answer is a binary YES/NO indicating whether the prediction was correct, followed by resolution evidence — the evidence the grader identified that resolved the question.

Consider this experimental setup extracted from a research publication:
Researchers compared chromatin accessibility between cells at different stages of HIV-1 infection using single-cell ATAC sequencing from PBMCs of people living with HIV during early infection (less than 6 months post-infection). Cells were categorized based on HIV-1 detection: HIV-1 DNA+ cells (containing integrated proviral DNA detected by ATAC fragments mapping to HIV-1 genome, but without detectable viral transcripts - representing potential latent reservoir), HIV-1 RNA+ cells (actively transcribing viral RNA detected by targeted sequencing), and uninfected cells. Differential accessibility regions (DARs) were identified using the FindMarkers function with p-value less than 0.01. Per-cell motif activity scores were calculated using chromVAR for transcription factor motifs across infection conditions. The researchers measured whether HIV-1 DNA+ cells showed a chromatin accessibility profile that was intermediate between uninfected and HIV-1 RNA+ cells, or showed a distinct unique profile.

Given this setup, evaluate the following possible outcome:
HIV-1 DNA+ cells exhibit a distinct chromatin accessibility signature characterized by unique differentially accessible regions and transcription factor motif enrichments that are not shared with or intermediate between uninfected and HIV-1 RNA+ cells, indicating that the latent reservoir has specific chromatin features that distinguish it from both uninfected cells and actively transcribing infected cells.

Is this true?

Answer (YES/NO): NO